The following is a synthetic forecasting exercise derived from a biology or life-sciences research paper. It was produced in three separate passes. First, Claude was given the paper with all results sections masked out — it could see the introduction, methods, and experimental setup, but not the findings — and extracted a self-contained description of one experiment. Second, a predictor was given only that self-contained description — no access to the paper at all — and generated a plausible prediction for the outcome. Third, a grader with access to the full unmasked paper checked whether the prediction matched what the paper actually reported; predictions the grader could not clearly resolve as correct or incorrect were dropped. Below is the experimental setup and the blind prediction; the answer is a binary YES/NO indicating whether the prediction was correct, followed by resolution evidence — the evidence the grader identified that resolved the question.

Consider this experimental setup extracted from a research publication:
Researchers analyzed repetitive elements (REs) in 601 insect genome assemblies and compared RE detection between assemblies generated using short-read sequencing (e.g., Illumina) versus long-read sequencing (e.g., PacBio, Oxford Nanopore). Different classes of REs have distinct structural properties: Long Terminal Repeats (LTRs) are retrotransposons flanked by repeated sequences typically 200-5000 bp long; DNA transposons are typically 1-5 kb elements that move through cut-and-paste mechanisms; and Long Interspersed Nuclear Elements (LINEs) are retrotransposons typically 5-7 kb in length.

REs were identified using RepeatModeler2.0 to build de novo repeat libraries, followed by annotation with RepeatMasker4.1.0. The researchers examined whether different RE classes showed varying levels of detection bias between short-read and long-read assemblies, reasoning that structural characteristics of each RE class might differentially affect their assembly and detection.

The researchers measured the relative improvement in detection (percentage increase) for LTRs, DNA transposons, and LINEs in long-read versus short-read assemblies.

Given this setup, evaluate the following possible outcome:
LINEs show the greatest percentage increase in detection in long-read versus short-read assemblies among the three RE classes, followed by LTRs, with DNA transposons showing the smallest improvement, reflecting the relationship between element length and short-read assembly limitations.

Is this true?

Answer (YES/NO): NO